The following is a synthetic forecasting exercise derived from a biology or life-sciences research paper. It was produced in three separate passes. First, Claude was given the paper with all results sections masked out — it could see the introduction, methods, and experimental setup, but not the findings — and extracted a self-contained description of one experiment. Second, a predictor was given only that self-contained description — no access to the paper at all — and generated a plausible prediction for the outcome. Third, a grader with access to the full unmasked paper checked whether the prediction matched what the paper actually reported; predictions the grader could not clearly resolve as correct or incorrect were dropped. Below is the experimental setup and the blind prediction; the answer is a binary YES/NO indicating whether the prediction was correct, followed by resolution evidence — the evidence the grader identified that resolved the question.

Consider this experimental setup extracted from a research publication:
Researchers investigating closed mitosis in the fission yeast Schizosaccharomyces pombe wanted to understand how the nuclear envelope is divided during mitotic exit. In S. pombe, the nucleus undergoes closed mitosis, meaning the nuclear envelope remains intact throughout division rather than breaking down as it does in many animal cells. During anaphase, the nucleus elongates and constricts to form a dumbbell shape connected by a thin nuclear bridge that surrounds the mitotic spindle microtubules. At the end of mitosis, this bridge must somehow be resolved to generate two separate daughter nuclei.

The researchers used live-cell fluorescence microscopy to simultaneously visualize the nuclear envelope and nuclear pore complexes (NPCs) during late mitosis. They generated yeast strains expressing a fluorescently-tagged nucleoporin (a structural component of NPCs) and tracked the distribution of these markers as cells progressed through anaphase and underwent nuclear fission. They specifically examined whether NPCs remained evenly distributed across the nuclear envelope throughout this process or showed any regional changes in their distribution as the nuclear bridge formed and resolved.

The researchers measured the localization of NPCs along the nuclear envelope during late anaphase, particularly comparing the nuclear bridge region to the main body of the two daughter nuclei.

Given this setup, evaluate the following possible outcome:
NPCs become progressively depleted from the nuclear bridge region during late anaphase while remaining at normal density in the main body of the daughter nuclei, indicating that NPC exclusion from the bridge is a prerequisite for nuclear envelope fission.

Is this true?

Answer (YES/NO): YES